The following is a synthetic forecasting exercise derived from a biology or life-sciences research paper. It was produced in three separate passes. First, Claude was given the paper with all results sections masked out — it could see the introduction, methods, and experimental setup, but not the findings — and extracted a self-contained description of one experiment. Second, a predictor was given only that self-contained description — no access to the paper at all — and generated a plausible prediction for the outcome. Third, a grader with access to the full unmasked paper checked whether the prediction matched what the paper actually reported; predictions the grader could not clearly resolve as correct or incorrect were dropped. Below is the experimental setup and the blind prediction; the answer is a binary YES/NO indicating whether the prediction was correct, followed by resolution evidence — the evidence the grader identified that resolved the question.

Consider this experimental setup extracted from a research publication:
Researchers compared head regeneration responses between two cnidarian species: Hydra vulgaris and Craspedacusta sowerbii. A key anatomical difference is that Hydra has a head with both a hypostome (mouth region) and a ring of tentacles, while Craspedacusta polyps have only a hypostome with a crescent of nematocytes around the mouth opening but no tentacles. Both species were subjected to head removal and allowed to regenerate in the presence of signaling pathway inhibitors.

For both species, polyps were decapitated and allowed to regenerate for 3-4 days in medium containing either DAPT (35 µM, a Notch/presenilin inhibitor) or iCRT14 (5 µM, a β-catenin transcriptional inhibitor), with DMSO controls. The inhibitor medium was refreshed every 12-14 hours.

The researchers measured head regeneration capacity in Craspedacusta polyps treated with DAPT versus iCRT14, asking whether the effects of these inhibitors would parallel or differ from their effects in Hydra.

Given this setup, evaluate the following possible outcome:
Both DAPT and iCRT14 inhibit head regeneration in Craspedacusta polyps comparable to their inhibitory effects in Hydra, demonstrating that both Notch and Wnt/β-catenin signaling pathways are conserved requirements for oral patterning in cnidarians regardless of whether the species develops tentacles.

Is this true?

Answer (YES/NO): NO